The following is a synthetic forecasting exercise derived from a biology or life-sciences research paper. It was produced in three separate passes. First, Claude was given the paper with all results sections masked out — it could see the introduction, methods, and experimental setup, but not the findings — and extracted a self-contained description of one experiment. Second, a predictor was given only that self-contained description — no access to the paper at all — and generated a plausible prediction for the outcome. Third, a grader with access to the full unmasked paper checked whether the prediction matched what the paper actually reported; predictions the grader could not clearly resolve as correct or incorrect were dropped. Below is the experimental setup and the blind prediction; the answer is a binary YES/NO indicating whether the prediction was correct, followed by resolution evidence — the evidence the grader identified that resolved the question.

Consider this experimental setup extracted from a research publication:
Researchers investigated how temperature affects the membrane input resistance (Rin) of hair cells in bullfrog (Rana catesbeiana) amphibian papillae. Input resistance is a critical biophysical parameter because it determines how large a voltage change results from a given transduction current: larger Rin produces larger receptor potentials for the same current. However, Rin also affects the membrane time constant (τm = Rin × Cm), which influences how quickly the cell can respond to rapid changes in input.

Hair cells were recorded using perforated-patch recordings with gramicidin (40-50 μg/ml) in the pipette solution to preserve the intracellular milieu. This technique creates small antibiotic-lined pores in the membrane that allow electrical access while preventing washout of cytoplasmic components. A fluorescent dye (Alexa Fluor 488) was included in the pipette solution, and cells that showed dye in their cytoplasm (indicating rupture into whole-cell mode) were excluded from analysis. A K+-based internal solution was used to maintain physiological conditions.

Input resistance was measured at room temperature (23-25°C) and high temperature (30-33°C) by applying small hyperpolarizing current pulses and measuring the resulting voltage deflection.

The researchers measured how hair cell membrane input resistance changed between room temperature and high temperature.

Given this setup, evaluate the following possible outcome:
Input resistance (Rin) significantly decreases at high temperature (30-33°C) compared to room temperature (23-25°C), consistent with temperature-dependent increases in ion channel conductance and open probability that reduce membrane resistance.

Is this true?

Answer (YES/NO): YES